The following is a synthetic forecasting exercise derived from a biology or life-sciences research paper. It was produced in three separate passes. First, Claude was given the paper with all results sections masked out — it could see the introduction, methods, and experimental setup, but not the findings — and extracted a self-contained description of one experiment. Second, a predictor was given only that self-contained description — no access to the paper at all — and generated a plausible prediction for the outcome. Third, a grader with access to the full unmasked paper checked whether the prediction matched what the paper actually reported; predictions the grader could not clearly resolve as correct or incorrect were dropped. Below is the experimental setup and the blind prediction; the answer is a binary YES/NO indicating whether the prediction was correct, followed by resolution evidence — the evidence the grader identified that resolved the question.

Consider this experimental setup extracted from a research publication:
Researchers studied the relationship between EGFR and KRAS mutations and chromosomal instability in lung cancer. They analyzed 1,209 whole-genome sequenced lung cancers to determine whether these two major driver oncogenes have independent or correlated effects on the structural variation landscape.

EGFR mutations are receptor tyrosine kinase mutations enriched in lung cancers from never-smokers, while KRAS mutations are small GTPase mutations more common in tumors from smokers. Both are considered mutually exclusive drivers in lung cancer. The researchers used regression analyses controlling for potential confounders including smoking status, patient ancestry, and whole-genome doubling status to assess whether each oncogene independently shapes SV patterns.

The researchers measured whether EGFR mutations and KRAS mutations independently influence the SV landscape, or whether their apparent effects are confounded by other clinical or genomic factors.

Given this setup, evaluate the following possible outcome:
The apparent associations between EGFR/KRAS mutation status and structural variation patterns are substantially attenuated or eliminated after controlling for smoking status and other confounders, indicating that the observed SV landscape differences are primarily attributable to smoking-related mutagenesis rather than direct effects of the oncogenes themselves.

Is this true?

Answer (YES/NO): NO